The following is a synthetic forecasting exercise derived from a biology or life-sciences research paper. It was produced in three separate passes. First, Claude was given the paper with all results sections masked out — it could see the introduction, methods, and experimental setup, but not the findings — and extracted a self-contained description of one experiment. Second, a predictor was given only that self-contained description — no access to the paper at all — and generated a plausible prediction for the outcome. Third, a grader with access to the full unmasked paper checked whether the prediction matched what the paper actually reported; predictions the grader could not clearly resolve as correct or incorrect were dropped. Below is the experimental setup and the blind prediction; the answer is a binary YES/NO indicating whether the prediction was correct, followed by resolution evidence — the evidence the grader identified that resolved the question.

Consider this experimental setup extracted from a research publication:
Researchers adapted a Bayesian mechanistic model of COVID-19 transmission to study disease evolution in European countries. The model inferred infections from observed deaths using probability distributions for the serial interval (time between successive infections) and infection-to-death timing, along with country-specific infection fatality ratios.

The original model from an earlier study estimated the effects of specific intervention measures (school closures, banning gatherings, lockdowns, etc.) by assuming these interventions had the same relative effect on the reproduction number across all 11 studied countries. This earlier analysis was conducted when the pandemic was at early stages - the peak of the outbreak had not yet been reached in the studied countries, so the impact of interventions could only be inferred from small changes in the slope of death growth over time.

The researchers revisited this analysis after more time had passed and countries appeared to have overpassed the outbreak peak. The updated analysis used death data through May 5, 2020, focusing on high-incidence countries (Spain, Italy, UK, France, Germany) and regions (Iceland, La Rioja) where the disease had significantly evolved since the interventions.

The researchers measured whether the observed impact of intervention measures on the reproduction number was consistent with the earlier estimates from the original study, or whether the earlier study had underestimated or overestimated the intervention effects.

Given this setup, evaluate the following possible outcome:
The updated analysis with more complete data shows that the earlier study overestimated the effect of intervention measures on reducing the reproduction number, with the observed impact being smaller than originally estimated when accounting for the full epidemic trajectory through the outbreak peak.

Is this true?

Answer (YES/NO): NO